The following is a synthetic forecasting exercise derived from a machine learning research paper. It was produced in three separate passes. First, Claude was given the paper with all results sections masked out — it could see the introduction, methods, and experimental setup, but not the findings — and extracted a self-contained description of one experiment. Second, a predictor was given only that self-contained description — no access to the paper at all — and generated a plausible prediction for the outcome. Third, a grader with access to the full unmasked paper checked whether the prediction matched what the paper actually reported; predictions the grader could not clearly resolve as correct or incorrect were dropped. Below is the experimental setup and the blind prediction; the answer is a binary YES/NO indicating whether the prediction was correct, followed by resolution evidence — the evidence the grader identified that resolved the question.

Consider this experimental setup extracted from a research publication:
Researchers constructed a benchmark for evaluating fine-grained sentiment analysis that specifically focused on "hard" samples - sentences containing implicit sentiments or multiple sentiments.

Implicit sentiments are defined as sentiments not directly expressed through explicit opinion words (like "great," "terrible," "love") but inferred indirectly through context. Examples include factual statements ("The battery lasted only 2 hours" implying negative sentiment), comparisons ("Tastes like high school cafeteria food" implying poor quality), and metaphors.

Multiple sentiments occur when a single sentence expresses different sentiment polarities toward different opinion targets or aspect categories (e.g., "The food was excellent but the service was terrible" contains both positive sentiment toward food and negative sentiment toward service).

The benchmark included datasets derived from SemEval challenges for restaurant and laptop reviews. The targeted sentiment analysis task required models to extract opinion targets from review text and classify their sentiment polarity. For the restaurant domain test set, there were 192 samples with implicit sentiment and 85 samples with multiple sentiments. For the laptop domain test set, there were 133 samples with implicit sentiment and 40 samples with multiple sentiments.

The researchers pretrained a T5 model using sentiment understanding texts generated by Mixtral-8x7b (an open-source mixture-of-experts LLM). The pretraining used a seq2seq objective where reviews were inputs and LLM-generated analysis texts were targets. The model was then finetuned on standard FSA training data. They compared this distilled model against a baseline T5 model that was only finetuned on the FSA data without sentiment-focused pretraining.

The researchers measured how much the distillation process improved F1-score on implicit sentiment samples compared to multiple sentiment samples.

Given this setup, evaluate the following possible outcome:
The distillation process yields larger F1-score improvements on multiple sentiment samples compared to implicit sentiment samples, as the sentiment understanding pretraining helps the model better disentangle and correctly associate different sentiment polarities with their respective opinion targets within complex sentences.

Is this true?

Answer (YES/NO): NO